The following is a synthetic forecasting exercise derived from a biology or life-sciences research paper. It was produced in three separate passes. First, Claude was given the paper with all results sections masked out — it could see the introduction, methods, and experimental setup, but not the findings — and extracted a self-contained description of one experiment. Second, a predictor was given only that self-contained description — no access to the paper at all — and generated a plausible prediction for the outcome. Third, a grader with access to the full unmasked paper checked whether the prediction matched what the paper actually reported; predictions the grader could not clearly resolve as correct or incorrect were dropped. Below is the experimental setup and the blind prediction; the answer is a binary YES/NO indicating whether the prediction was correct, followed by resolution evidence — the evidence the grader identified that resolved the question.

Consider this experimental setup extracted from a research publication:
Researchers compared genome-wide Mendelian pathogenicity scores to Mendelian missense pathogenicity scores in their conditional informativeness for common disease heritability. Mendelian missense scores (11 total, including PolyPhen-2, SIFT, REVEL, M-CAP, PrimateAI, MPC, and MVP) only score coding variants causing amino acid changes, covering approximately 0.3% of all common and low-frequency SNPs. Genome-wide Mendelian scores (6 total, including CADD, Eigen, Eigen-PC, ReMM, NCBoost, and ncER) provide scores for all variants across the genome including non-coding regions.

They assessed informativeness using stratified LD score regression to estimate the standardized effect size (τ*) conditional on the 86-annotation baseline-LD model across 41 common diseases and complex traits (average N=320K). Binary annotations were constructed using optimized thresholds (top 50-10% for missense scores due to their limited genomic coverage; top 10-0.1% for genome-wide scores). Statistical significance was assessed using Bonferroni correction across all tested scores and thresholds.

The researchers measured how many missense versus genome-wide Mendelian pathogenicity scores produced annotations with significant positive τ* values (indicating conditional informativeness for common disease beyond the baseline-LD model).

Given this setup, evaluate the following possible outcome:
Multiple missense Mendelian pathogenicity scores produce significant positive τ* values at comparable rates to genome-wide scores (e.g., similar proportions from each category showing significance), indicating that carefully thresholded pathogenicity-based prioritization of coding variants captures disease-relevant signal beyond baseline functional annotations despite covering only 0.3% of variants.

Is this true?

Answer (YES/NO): NO